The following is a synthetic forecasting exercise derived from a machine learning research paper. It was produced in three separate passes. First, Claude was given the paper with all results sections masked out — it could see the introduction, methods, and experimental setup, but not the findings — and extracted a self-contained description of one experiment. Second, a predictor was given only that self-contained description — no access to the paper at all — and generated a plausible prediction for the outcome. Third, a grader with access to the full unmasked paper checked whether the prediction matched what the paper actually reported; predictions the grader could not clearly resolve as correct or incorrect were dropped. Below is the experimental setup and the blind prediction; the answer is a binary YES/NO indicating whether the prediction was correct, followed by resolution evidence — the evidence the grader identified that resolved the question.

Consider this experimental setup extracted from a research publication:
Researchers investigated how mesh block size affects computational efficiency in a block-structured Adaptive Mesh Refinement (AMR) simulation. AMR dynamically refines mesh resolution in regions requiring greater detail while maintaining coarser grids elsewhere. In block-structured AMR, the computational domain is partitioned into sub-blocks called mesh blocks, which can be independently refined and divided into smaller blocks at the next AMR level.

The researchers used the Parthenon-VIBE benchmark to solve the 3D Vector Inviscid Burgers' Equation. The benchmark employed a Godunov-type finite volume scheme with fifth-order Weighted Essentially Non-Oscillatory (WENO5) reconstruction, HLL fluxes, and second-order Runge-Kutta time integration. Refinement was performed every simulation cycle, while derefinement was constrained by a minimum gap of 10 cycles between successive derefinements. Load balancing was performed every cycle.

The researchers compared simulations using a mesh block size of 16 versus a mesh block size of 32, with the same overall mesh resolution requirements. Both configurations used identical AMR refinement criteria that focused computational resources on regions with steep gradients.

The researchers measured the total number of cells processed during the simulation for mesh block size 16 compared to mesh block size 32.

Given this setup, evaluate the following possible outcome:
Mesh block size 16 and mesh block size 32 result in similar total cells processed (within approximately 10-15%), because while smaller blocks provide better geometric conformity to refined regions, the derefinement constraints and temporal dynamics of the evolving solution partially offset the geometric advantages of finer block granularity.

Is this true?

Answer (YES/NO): NO